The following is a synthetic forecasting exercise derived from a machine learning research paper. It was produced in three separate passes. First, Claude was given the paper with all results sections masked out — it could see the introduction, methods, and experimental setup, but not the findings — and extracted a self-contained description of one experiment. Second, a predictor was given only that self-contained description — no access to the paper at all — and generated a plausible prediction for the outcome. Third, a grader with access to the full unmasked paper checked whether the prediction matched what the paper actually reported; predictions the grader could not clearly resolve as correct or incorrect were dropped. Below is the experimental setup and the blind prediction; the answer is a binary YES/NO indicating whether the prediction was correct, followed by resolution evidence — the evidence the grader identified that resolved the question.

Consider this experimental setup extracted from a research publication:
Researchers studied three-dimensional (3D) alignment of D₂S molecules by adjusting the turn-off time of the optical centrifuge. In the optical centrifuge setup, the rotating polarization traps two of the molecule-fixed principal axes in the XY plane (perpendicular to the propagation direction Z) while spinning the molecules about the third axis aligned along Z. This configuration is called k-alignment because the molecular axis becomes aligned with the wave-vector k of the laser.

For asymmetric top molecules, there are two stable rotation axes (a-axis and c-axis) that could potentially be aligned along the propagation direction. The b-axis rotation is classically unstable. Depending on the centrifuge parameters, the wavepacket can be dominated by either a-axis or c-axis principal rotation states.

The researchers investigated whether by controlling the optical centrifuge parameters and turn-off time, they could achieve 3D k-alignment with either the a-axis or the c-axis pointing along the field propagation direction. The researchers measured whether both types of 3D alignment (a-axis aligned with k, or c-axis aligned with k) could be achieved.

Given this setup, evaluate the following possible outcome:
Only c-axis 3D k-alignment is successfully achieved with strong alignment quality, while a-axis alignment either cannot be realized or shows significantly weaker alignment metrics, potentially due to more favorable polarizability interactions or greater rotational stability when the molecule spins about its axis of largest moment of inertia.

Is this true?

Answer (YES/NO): NO